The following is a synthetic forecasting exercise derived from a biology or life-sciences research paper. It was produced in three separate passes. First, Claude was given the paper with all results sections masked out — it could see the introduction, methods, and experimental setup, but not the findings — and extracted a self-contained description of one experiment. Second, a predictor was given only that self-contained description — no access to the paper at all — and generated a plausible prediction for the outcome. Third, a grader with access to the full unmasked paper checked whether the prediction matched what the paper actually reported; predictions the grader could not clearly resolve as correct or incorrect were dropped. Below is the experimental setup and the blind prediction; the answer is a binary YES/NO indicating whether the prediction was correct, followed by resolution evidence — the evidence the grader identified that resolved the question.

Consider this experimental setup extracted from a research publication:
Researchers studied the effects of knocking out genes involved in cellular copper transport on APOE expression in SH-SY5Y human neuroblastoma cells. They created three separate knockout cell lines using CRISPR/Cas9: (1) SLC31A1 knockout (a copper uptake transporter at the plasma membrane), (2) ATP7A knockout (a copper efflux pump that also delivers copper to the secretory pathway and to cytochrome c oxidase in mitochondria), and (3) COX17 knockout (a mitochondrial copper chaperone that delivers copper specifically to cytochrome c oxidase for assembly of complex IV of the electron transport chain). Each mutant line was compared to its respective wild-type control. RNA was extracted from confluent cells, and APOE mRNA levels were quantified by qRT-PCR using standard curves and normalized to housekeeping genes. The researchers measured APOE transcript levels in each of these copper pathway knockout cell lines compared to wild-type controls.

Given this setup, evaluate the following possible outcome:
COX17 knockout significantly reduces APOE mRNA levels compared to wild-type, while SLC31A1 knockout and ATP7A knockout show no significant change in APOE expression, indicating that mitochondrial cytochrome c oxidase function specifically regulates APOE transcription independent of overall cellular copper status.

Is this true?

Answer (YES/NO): NO